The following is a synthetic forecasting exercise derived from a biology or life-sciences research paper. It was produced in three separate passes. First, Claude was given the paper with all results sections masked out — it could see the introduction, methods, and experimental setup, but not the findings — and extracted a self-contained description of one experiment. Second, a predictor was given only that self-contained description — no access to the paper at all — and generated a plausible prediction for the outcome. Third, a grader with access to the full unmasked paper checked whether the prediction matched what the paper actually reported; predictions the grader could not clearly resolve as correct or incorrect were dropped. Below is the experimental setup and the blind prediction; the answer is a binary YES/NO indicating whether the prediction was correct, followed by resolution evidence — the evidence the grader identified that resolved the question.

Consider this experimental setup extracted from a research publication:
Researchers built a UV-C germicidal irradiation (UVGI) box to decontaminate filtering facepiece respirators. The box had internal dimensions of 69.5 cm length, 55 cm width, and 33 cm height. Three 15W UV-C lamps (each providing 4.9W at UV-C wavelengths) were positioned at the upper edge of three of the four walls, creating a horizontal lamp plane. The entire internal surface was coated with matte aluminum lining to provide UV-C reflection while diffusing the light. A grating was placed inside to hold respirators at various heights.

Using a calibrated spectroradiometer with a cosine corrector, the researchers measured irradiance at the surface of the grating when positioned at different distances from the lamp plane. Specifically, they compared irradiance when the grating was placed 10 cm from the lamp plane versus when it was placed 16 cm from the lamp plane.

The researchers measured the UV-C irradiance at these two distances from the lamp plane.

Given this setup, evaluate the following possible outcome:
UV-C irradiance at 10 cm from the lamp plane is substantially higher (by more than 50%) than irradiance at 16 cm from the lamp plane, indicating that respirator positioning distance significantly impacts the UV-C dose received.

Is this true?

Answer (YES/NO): NO